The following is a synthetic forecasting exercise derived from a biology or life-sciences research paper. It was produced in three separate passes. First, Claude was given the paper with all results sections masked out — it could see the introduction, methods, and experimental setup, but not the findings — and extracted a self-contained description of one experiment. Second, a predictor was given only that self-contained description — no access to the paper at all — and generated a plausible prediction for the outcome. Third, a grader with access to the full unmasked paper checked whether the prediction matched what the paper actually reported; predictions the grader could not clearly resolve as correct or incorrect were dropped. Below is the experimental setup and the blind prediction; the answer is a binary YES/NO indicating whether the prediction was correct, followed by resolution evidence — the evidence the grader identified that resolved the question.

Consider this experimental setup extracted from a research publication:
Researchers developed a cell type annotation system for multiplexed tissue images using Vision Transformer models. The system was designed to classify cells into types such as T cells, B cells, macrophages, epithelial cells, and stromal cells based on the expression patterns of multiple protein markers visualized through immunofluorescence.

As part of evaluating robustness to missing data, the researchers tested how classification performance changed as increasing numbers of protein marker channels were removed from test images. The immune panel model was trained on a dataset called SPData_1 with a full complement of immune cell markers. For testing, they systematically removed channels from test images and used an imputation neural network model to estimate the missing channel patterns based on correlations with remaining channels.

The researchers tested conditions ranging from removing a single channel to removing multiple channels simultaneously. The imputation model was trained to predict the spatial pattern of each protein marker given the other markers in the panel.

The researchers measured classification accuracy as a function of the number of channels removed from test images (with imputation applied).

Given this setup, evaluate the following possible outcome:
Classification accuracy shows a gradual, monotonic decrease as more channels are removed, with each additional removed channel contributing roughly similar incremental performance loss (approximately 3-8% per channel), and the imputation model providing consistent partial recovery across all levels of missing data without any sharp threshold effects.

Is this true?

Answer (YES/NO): NO